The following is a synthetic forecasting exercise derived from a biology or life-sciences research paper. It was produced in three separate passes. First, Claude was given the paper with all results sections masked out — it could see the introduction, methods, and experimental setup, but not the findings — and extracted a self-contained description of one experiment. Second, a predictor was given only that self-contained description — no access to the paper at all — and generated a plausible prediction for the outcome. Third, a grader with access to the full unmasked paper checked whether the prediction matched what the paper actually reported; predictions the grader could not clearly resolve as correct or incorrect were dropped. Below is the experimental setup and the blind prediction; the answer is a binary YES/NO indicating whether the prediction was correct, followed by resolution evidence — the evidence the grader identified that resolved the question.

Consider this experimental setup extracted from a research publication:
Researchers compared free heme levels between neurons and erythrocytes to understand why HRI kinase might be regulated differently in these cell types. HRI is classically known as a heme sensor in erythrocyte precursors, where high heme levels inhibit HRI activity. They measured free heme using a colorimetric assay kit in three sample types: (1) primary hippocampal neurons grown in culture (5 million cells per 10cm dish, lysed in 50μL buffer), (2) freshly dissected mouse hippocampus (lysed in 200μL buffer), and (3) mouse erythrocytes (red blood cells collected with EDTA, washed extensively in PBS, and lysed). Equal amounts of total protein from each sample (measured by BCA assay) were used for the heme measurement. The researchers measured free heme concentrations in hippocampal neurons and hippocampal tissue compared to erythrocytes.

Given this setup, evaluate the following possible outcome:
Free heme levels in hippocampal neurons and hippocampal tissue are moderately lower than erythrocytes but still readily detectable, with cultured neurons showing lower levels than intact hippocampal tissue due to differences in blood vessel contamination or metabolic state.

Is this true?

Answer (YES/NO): NO